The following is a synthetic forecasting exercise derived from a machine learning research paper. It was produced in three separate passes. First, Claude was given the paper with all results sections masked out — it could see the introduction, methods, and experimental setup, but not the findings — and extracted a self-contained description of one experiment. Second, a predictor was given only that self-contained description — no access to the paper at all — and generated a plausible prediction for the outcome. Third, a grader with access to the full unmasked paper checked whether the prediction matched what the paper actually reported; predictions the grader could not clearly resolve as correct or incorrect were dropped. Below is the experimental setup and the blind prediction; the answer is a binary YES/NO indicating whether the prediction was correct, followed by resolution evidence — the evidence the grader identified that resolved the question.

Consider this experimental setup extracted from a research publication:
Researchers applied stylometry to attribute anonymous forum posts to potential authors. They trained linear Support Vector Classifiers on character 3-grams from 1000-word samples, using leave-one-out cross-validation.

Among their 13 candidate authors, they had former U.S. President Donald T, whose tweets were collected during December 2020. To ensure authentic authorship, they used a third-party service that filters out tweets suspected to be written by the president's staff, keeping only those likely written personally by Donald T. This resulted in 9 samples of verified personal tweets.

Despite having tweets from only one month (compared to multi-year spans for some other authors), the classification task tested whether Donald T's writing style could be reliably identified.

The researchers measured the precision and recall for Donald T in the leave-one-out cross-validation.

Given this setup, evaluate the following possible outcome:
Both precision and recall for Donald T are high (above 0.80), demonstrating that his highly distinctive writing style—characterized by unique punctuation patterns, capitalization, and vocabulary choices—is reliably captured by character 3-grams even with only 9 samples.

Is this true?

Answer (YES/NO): YES